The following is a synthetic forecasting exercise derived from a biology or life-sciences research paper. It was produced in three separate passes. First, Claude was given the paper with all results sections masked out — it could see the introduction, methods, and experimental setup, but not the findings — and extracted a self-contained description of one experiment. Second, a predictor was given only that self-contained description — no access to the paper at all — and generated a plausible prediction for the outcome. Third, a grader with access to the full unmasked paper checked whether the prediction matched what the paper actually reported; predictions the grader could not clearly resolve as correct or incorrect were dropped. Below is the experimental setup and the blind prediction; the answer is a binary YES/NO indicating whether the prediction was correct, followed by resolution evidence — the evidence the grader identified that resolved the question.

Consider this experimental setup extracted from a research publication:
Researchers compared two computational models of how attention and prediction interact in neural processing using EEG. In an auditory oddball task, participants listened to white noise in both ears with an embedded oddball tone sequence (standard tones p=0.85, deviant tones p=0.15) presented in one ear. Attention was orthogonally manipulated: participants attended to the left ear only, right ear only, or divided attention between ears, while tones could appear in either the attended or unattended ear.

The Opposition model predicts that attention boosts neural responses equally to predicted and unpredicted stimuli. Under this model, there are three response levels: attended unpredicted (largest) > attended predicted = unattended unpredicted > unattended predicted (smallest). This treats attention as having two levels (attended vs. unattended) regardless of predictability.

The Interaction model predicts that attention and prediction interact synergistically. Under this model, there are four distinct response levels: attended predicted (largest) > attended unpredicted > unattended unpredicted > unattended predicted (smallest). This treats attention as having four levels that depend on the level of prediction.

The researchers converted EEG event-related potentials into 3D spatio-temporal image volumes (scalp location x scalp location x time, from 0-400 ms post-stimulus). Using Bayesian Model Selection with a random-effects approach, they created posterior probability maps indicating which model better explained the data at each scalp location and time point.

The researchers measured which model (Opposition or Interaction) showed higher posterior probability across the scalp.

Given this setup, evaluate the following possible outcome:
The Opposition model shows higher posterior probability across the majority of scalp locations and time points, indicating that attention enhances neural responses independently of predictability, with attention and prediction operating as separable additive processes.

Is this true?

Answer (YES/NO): YES